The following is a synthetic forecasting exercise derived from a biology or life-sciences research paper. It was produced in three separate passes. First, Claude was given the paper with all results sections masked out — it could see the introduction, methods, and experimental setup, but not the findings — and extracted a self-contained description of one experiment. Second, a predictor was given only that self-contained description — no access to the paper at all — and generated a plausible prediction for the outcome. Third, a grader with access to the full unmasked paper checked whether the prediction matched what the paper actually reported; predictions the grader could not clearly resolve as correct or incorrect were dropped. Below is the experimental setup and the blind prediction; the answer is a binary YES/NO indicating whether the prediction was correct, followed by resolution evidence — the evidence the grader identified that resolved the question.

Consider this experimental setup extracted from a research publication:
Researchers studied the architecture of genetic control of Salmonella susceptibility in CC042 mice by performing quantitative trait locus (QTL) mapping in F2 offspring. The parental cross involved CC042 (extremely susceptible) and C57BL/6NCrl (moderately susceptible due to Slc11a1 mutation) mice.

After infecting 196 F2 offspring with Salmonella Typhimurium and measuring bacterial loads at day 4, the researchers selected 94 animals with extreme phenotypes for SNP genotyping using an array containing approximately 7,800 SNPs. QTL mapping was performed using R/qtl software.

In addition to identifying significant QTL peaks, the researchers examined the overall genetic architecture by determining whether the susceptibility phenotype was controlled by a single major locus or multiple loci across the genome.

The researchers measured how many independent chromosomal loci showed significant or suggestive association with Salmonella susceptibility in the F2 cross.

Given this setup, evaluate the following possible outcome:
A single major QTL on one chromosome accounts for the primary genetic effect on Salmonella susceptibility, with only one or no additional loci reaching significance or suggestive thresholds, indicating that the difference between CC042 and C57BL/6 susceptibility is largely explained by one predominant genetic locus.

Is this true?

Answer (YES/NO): NO